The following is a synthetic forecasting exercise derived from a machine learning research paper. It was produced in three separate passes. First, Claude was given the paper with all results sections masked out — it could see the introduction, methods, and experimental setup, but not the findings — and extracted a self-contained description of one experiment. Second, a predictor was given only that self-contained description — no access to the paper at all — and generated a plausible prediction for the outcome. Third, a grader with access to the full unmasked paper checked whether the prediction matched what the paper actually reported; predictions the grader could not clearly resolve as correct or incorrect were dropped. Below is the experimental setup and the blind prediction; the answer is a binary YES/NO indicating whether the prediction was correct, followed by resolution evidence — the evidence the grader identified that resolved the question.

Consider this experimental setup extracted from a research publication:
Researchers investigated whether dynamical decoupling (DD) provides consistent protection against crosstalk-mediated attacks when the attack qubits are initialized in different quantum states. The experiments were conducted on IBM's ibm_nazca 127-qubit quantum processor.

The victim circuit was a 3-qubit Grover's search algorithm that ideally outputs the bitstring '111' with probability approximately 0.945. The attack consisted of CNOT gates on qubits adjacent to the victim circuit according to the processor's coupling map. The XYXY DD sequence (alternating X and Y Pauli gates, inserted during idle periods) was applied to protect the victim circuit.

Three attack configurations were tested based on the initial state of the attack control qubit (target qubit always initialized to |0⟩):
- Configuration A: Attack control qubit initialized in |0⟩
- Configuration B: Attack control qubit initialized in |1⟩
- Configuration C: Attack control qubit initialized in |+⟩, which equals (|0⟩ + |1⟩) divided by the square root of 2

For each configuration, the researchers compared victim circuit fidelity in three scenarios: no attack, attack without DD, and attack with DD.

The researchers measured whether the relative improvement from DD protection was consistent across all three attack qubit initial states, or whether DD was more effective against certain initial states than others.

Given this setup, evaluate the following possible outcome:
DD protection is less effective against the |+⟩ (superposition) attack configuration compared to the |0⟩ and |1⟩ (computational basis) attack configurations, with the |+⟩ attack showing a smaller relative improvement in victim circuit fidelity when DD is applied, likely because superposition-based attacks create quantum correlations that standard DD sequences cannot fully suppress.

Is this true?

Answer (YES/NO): NO